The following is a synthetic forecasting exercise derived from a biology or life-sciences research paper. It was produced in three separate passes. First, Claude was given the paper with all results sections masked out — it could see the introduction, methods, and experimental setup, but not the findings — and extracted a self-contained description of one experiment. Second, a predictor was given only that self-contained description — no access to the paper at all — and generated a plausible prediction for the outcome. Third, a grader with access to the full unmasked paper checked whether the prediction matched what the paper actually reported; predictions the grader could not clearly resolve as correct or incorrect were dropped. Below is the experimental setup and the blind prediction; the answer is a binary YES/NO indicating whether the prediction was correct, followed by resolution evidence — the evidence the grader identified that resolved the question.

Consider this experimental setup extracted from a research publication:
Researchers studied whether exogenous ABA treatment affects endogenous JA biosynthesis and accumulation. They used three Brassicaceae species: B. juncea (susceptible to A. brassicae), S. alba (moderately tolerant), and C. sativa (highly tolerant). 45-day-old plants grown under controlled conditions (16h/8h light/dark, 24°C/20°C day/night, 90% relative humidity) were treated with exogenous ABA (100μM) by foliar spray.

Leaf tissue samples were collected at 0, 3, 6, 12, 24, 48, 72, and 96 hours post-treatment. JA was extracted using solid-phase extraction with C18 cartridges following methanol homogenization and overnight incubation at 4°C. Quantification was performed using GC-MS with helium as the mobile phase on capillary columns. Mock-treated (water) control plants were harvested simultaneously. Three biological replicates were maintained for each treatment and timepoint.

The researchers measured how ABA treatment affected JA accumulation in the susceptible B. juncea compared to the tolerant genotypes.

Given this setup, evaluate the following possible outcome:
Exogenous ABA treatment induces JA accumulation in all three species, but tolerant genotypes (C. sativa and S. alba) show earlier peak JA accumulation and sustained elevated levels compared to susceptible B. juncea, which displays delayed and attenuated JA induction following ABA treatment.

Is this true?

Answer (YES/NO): NO